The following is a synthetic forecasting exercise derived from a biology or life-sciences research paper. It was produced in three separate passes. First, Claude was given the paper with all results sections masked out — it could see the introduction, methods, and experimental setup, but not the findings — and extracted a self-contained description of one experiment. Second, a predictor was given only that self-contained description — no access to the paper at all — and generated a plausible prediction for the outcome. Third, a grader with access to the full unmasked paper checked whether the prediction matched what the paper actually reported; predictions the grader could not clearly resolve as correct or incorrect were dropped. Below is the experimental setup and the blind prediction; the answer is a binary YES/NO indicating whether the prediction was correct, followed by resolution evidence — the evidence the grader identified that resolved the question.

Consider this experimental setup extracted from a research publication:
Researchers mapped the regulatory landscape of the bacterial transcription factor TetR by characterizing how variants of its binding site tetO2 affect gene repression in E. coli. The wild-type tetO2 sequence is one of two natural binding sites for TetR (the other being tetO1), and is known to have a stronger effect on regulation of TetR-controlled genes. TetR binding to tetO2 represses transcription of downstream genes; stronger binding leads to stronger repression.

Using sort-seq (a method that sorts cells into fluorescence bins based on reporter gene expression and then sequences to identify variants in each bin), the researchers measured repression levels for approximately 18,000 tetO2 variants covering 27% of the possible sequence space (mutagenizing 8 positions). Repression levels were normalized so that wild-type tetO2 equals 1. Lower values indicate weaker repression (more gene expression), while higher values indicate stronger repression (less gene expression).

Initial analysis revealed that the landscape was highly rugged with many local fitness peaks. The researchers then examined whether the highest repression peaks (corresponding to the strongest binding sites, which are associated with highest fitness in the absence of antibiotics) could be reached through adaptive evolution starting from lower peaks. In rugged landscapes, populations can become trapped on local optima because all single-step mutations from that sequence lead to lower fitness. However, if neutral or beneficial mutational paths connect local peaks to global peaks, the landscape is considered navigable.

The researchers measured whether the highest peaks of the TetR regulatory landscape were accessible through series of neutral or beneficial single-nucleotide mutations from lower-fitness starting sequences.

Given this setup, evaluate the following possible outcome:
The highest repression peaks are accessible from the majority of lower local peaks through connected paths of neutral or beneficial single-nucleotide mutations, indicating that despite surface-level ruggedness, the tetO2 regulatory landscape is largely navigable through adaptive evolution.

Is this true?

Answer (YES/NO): YES